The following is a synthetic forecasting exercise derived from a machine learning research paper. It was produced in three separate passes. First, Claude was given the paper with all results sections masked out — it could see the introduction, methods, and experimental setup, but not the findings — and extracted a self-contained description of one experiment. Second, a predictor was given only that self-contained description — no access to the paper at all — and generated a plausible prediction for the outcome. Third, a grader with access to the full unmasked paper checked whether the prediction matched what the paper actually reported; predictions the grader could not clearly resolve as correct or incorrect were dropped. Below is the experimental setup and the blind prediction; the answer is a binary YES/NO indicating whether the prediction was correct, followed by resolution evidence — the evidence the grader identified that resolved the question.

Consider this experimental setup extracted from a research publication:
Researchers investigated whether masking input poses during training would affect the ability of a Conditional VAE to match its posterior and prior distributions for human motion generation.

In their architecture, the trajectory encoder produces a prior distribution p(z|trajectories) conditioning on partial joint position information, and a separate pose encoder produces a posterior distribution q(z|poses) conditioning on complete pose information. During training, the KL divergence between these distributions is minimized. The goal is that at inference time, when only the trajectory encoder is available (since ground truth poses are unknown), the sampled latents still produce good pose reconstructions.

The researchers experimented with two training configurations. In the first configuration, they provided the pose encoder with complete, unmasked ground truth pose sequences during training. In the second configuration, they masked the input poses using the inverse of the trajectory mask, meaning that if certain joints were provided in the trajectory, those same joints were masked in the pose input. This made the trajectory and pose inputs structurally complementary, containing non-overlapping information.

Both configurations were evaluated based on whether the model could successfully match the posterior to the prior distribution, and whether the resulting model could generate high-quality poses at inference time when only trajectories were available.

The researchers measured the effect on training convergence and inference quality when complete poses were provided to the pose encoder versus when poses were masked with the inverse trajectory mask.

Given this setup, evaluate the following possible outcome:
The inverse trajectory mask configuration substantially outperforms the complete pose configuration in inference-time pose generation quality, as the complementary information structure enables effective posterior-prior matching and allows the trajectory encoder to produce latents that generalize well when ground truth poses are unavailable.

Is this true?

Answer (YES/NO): NO